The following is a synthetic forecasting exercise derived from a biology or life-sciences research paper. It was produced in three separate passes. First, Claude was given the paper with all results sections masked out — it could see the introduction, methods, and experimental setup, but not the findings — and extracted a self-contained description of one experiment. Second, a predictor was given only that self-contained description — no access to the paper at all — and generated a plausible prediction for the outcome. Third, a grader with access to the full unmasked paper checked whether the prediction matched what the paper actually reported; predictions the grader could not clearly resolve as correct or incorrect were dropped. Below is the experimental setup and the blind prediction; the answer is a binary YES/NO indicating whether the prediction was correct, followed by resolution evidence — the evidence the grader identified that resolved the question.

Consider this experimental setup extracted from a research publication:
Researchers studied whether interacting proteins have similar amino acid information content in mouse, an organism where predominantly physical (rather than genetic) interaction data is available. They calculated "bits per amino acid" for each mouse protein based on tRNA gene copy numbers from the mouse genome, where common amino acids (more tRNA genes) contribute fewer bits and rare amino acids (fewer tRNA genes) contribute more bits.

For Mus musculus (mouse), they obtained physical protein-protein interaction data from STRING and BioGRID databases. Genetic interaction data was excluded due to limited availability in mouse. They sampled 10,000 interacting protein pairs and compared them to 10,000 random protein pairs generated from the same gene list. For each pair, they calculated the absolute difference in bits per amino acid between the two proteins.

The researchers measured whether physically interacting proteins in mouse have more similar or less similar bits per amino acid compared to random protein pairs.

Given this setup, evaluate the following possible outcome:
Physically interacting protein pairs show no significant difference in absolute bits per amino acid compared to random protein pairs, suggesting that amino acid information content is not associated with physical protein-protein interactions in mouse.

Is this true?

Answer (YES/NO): NO